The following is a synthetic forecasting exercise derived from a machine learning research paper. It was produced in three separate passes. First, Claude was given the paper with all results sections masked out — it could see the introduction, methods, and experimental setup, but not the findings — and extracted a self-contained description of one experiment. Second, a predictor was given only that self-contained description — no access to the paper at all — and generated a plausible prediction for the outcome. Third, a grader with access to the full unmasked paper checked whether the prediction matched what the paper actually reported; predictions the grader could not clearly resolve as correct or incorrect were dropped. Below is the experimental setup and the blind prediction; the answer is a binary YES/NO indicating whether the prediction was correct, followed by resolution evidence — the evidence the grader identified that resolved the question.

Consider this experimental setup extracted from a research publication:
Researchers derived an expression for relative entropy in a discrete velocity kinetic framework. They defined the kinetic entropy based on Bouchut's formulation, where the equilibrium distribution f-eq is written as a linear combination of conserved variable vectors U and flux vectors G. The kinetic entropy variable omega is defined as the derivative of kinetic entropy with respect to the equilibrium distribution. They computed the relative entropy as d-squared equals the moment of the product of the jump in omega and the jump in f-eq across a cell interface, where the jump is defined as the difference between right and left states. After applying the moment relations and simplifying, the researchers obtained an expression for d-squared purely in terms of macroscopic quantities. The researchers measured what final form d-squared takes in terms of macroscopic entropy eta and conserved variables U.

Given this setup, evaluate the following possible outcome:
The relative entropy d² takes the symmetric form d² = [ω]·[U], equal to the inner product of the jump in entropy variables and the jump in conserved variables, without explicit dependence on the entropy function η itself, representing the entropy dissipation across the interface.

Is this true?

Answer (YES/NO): YES